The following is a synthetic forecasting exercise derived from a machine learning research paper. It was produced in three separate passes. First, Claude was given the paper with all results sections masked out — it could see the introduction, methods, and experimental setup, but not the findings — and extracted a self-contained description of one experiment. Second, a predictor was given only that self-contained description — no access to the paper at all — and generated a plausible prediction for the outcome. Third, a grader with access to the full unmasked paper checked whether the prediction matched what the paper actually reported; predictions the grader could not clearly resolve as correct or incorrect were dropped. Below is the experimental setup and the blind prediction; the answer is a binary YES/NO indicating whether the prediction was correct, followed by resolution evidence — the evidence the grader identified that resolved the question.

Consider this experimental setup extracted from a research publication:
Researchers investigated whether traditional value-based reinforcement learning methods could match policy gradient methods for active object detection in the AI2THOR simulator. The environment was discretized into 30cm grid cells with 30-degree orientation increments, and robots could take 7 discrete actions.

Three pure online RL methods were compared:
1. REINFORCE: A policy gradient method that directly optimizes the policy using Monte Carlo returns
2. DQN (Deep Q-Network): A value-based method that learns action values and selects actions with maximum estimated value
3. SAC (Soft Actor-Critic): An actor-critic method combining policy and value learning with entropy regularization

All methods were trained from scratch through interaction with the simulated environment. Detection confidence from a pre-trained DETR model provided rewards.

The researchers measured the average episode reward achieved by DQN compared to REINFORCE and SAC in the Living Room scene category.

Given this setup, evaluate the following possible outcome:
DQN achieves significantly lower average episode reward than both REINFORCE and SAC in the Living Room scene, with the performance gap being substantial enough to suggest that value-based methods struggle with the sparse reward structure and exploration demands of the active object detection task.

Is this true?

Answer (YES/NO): NO